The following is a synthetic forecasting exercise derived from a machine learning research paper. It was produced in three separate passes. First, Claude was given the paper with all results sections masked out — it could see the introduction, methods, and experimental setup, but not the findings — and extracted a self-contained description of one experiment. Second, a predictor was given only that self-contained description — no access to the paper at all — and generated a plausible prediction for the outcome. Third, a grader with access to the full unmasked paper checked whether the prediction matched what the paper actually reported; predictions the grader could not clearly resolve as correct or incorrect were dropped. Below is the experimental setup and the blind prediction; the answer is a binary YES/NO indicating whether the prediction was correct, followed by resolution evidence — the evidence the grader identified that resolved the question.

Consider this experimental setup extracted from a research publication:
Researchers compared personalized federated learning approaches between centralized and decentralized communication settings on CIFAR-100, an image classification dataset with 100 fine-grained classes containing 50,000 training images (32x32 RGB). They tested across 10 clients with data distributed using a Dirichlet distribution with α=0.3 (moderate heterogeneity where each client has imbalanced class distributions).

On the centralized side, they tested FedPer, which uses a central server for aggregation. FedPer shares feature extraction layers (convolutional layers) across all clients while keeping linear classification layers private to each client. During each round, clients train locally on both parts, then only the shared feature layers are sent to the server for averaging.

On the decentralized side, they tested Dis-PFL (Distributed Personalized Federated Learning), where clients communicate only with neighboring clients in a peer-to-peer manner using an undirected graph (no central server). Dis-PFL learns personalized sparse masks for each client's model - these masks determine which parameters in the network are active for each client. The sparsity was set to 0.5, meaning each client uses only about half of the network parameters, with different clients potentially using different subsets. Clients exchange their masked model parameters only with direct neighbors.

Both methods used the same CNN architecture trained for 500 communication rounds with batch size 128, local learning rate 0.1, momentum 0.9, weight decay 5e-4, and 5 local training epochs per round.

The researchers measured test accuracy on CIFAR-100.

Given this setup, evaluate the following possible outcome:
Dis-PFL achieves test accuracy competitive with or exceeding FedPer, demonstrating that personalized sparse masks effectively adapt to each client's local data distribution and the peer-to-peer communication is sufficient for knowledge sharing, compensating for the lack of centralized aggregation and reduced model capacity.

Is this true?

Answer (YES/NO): YES